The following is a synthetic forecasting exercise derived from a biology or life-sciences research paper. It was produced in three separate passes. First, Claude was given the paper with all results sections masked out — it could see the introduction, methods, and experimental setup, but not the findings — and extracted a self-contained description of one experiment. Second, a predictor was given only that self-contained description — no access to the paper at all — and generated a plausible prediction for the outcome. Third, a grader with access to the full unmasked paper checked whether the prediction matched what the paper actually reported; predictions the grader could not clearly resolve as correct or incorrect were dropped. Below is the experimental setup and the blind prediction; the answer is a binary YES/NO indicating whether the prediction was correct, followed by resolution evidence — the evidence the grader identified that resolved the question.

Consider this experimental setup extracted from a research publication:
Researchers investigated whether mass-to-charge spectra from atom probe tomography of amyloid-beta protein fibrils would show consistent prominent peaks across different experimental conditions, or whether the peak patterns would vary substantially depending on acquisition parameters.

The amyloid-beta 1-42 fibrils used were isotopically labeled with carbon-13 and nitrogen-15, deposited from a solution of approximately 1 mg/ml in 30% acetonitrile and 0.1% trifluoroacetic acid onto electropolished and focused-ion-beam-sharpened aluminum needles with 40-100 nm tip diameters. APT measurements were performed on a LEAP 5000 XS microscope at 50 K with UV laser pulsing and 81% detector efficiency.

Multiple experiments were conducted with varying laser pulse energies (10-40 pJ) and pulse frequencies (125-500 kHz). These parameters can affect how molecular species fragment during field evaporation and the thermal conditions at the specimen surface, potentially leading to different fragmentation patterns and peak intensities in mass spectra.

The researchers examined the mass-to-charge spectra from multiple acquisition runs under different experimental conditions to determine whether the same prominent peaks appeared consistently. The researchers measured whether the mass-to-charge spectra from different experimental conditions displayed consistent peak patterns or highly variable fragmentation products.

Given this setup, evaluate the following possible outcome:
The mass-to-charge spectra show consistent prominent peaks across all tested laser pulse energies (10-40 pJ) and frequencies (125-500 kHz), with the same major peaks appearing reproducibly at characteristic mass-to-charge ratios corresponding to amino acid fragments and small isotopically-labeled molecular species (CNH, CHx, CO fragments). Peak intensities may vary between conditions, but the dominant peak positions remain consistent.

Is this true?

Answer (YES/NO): NO